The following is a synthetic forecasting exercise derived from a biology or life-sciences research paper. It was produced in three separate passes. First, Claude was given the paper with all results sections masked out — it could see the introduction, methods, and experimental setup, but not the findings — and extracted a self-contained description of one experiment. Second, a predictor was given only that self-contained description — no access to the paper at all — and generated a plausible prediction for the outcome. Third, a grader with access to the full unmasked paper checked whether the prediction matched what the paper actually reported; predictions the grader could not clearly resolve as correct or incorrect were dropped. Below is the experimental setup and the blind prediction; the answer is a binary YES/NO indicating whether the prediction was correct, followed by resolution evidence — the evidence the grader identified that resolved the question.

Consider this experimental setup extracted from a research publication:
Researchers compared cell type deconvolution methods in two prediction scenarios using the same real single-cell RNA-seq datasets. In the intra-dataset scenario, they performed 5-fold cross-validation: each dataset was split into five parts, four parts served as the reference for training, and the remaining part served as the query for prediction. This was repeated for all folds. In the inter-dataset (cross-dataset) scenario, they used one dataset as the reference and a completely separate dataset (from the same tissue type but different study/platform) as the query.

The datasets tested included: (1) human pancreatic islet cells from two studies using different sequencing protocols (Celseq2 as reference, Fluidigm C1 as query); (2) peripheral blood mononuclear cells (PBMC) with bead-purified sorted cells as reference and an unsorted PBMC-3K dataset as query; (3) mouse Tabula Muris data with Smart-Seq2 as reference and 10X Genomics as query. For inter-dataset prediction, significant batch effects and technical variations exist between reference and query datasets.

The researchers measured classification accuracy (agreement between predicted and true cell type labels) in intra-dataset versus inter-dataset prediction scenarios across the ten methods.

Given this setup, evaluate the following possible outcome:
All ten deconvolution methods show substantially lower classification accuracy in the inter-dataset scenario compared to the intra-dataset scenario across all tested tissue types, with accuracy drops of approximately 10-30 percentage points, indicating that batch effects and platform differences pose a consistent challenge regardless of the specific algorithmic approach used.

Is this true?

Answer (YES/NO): NO